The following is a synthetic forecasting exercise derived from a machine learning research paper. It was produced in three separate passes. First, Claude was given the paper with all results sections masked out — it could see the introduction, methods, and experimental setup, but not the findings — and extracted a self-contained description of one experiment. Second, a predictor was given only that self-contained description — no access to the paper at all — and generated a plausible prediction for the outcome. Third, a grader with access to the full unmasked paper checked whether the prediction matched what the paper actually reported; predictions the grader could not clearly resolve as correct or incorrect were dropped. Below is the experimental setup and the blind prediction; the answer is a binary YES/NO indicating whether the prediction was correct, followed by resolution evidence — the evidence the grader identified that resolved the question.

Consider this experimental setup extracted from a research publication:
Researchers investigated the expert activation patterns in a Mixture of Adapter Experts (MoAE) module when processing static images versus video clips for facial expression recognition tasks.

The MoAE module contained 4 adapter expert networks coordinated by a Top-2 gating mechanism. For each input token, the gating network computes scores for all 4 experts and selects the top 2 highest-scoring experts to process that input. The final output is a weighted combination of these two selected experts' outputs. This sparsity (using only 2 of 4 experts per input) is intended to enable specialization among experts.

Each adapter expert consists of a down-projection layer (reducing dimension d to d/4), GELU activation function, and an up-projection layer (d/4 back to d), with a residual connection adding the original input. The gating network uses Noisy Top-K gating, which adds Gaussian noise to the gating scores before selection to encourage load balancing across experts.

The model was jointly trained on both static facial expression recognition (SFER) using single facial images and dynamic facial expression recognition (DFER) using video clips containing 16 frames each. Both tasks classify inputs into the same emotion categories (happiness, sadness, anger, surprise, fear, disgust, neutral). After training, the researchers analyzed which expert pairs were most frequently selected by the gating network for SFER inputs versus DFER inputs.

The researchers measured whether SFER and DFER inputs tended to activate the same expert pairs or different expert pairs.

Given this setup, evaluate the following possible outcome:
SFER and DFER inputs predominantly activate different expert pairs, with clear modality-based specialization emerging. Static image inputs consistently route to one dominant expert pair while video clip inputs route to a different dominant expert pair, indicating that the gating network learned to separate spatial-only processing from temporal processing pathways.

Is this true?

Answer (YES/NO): NO